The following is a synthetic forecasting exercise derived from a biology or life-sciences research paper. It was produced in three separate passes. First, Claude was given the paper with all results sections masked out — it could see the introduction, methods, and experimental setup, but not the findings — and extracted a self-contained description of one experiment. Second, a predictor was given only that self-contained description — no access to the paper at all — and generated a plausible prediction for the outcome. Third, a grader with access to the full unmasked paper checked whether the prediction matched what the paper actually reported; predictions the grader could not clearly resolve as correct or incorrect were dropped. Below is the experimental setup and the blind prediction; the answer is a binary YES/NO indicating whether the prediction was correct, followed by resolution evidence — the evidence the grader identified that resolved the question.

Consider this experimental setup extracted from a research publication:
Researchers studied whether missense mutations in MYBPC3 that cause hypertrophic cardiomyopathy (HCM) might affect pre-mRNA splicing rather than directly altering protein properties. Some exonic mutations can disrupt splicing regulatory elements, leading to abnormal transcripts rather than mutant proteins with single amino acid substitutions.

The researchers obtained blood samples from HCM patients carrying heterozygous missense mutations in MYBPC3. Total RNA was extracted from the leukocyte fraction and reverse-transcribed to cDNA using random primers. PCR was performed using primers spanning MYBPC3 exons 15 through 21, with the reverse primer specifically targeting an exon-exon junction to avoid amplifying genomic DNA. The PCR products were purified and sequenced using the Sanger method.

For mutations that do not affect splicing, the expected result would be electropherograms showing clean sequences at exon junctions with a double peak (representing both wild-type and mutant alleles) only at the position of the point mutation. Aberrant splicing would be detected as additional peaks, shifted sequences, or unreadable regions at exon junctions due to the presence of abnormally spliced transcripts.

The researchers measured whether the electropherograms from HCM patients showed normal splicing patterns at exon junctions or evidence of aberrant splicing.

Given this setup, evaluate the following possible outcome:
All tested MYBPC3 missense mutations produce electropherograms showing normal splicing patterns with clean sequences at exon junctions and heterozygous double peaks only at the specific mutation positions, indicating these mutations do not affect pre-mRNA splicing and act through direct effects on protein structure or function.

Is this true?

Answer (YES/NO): YES